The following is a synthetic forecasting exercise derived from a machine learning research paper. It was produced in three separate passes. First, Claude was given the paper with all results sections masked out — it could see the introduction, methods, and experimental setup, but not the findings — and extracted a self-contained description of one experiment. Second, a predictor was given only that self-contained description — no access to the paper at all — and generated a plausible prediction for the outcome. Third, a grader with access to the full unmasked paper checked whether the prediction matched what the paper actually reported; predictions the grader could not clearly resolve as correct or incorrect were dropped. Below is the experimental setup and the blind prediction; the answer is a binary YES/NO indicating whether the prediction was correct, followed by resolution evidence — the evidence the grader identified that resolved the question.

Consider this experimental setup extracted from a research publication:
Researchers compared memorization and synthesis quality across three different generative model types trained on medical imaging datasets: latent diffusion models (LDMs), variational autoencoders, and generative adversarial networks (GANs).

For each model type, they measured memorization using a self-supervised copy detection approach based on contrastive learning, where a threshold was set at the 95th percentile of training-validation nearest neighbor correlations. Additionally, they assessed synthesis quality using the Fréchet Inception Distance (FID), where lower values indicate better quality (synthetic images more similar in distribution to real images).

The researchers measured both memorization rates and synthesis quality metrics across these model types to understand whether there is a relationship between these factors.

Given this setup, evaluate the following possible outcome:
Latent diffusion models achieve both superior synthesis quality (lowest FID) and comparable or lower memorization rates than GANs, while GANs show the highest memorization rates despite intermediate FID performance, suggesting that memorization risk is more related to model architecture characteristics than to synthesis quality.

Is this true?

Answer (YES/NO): NO